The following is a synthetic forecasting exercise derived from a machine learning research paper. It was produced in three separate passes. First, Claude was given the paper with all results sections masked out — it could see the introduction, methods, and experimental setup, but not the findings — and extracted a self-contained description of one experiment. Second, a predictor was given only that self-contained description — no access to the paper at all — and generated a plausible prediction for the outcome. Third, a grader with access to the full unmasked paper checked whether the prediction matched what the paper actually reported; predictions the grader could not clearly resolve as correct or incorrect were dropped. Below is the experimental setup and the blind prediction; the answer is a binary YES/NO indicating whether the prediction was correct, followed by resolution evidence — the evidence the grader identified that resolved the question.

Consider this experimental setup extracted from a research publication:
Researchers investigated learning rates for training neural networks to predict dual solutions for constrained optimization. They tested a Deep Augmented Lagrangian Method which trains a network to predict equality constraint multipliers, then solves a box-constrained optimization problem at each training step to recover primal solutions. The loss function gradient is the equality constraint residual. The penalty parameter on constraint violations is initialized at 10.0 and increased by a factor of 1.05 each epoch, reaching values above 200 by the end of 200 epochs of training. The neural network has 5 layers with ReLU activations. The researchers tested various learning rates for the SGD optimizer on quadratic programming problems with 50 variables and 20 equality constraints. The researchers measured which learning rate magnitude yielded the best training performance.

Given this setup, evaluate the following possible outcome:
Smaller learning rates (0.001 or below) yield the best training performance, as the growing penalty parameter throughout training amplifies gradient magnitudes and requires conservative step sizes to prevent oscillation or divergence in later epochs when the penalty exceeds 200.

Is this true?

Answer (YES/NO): YES